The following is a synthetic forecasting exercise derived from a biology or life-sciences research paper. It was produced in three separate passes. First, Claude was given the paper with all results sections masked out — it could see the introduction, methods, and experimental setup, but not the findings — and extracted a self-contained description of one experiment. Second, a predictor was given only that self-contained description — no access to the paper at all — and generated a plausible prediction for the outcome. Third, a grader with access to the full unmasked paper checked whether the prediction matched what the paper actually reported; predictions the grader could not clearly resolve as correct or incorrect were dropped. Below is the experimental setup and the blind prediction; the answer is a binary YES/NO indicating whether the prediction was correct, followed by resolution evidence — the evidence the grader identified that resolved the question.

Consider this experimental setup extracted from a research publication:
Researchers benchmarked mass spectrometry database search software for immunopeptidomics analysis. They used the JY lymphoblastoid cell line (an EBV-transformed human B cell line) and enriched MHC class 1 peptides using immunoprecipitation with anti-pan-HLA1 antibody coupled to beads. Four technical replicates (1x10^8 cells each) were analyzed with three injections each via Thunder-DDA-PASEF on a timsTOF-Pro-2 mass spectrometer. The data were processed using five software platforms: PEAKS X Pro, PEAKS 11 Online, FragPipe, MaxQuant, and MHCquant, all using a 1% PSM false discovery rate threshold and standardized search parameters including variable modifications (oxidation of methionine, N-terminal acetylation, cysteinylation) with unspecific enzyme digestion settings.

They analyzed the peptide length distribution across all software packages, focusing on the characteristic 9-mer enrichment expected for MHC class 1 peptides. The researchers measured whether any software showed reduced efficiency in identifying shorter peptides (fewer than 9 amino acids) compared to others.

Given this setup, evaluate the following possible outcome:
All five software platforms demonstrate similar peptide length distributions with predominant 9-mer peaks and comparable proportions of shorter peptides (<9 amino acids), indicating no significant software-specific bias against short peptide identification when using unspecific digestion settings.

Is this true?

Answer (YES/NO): NO